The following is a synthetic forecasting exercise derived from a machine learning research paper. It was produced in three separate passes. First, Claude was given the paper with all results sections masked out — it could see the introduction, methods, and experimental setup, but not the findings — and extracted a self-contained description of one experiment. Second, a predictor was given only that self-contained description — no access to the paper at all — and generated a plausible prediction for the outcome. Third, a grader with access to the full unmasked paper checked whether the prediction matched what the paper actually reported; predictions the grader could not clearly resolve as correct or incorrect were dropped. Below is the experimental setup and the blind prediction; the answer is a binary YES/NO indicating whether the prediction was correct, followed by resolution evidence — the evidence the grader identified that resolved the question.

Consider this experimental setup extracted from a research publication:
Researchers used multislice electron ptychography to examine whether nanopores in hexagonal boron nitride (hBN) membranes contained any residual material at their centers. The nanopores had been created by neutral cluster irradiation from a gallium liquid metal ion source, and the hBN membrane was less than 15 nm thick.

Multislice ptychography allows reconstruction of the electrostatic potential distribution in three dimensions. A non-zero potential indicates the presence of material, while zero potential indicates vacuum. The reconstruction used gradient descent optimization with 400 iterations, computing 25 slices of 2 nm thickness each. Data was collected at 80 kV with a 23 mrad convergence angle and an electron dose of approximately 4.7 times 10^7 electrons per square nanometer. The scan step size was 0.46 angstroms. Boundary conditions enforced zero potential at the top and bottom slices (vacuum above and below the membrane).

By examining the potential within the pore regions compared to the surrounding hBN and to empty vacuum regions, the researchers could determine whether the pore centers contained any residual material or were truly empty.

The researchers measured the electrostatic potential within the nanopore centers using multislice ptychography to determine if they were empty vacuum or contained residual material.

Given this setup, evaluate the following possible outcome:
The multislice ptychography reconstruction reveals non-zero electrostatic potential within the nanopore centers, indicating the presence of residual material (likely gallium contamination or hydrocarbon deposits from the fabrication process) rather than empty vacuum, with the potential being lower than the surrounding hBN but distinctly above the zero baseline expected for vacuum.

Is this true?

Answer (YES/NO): NO